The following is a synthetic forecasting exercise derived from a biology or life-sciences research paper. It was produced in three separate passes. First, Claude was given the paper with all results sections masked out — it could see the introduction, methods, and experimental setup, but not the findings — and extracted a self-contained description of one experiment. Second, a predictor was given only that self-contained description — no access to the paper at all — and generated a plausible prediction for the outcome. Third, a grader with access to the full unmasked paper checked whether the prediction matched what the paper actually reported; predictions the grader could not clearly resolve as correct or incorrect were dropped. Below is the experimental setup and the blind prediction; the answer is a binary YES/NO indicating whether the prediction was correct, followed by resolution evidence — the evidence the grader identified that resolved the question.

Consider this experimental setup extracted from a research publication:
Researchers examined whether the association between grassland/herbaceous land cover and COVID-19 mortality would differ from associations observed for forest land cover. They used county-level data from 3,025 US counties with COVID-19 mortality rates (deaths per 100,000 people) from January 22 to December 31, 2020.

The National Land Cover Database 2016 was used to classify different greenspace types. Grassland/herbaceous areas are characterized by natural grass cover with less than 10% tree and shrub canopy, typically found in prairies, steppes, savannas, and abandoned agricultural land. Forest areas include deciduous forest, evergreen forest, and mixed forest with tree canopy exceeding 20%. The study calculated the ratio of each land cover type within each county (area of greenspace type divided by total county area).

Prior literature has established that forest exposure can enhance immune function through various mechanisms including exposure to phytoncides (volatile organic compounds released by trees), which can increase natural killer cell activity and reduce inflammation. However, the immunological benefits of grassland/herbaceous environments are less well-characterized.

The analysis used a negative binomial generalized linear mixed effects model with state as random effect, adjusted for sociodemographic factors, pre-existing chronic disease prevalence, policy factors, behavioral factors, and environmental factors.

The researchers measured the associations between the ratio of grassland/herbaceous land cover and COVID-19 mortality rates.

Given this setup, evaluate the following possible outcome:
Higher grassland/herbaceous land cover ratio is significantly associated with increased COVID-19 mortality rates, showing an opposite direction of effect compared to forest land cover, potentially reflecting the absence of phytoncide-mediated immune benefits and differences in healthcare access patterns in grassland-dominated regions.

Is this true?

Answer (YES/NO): NO